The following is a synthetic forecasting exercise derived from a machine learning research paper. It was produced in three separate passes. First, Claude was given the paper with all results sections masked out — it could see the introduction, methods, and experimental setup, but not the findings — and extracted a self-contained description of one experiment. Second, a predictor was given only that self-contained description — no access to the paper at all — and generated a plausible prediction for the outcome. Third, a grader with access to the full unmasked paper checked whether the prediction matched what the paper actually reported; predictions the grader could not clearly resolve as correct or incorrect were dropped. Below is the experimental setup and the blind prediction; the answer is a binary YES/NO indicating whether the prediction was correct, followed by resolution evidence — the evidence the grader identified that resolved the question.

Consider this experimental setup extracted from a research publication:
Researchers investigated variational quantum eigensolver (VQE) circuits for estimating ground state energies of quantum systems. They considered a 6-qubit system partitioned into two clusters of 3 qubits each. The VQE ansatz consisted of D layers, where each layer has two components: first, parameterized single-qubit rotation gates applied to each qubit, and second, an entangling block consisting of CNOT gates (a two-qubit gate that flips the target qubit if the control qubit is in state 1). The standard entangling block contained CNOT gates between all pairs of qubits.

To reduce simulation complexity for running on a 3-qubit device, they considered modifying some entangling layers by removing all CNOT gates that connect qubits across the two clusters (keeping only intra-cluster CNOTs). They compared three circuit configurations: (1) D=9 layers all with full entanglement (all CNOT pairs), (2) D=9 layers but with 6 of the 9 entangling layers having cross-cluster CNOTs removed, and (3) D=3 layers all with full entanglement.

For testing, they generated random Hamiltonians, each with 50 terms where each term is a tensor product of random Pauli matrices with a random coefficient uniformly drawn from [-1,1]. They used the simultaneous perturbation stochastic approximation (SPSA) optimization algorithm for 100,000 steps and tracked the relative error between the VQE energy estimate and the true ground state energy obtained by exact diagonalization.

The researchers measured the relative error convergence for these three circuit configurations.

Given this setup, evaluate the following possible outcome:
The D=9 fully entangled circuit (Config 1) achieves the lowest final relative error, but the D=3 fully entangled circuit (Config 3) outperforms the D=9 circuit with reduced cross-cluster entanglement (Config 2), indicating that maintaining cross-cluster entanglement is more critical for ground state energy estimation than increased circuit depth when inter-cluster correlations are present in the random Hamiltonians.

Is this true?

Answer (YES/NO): NO